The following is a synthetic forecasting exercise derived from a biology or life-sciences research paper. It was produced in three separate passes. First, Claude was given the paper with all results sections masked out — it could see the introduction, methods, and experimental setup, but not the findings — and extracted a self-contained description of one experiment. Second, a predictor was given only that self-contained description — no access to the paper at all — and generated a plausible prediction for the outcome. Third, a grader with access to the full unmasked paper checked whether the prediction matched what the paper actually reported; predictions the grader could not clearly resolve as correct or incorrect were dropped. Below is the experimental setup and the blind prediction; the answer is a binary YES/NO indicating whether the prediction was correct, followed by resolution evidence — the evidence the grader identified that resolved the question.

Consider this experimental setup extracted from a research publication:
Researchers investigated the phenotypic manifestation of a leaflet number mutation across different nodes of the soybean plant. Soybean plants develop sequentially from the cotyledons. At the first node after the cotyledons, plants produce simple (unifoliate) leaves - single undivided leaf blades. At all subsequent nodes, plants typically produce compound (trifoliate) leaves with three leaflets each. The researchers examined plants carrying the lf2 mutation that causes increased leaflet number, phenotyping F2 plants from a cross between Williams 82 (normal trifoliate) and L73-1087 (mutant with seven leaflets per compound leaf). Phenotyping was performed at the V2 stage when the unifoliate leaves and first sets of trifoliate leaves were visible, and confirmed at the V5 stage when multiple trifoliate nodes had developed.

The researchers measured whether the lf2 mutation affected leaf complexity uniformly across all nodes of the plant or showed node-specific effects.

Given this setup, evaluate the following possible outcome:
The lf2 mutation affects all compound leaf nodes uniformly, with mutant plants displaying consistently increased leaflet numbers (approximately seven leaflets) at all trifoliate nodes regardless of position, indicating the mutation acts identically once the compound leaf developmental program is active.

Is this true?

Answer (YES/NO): YES